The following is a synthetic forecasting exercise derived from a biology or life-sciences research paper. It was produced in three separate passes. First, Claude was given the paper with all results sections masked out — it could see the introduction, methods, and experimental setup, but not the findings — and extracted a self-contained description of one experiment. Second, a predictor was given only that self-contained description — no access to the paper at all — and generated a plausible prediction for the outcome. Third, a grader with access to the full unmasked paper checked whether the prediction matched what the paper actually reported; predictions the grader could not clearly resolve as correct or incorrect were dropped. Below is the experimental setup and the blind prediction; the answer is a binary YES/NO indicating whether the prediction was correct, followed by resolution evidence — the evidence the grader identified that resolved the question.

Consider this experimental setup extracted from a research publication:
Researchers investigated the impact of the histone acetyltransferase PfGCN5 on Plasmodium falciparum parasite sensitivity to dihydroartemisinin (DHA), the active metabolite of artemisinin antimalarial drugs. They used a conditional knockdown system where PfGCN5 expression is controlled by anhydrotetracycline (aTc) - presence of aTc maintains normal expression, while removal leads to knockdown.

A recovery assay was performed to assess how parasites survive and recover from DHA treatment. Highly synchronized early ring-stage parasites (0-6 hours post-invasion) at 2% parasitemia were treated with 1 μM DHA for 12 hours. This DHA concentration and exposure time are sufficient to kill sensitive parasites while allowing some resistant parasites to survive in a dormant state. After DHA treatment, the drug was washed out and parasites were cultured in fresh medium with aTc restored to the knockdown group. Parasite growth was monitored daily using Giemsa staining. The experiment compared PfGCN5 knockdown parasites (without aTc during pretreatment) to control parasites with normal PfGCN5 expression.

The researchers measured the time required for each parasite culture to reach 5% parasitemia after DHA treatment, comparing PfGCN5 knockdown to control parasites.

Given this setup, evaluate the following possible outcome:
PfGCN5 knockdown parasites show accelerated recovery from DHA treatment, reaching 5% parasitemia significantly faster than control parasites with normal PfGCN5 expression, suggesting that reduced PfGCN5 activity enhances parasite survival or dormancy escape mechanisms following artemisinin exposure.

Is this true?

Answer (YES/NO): NO